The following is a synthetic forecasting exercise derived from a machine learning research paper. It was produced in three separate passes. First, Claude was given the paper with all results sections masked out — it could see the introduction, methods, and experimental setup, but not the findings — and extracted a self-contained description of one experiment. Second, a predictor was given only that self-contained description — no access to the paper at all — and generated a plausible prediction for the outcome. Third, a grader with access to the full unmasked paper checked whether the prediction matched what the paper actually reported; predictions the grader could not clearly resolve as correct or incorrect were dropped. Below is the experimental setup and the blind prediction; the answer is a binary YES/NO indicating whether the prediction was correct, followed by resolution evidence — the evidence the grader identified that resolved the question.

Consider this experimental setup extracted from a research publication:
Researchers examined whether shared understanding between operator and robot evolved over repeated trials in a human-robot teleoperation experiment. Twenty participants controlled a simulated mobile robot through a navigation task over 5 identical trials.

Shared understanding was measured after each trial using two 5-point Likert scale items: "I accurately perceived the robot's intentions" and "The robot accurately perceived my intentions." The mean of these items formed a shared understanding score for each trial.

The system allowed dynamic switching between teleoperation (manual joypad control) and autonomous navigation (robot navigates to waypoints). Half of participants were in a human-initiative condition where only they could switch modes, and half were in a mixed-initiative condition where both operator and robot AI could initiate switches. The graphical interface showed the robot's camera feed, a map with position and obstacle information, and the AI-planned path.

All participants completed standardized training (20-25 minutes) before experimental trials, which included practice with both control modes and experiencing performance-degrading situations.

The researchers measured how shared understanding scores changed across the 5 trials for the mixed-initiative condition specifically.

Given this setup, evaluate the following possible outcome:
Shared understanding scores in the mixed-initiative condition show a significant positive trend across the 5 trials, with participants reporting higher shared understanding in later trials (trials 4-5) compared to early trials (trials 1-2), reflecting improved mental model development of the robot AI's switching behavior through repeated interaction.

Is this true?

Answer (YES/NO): YES